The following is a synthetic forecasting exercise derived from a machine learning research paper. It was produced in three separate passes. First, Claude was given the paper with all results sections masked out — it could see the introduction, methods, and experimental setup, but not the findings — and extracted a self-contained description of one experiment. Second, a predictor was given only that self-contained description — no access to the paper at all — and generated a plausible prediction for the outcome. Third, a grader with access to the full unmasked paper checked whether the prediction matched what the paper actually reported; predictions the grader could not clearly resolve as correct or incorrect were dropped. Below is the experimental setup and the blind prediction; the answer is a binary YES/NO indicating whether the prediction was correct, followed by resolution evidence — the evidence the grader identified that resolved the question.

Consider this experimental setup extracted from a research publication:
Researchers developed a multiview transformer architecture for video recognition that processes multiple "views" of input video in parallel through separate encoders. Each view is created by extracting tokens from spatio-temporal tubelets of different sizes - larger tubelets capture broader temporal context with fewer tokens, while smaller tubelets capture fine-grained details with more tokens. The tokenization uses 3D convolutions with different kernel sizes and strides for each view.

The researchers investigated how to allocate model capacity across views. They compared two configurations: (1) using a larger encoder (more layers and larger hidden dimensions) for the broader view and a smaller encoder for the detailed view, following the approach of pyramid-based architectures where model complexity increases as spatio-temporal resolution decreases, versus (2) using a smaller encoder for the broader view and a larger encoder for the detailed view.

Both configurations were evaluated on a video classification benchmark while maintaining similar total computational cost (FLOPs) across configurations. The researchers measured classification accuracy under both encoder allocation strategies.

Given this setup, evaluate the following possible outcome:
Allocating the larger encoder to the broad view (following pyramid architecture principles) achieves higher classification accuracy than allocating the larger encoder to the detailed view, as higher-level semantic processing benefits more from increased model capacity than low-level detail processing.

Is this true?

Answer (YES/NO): NO